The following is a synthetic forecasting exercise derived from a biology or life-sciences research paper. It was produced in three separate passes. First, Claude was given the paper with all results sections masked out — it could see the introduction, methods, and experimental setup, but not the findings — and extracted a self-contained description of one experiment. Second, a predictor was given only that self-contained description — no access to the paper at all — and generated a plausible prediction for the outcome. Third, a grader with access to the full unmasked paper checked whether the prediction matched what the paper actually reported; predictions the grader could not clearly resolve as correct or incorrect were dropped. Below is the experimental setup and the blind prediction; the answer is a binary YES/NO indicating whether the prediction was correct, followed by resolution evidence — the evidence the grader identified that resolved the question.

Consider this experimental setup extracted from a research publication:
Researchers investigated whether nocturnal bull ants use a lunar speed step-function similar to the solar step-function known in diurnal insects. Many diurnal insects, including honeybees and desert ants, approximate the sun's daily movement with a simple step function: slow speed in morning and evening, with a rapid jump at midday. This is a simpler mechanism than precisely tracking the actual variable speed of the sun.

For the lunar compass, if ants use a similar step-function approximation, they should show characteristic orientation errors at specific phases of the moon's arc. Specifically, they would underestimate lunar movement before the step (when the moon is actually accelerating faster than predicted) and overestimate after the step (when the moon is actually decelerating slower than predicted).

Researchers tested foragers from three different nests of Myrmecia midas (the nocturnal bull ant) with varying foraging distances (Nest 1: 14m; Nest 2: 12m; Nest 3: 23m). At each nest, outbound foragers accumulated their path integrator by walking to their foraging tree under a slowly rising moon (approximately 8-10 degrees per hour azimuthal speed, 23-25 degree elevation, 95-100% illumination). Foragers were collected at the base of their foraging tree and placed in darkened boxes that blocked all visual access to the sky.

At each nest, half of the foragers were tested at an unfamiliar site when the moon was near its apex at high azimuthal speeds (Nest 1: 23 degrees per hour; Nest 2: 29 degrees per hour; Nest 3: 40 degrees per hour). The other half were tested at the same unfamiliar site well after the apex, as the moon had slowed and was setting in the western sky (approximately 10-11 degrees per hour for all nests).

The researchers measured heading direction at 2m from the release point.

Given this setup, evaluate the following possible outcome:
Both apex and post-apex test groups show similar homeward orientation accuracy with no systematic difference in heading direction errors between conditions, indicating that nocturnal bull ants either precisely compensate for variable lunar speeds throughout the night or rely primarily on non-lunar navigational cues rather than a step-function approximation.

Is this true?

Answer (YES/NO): NO